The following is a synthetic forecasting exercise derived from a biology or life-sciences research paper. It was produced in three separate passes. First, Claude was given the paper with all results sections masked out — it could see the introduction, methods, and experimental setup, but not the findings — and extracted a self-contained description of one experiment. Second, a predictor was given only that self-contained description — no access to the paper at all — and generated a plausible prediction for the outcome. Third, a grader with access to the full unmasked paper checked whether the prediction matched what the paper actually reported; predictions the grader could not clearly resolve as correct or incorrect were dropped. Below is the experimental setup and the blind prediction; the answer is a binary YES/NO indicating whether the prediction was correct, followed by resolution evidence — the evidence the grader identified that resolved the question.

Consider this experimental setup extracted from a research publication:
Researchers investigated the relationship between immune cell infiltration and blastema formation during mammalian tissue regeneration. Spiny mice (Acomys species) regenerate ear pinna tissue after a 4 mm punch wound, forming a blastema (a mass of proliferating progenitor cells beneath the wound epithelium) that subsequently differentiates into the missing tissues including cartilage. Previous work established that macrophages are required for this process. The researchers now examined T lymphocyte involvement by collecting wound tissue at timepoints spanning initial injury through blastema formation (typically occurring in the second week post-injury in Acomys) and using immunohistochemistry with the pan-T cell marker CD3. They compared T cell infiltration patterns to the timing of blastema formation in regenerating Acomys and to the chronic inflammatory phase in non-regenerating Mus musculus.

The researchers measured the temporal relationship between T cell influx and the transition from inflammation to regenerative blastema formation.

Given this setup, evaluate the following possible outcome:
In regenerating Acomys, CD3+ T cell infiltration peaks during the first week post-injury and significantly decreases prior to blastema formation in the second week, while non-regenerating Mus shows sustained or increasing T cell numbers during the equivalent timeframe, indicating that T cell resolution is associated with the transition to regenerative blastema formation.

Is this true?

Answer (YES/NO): NO